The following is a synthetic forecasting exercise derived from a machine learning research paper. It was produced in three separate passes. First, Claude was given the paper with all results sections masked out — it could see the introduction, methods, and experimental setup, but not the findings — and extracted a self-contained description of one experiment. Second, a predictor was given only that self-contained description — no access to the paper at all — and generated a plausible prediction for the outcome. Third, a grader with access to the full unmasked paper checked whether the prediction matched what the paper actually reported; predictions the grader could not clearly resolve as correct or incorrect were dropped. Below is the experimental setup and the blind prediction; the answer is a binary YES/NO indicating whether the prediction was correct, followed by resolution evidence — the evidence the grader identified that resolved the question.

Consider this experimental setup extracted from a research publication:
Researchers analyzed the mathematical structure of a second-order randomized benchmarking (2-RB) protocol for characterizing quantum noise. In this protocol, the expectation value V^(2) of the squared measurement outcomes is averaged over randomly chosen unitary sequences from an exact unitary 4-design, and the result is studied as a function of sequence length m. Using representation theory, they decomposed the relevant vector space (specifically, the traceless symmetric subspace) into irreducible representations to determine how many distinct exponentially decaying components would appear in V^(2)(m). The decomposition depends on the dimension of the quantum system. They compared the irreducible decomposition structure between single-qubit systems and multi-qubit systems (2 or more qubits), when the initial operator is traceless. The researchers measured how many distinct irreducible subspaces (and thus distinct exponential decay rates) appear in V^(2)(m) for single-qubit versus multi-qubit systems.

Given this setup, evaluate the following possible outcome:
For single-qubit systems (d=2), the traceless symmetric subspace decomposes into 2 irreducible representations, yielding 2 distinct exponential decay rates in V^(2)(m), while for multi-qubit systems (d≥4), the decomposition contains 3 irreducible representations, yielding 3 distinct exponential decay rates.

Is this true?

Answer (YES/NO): NO